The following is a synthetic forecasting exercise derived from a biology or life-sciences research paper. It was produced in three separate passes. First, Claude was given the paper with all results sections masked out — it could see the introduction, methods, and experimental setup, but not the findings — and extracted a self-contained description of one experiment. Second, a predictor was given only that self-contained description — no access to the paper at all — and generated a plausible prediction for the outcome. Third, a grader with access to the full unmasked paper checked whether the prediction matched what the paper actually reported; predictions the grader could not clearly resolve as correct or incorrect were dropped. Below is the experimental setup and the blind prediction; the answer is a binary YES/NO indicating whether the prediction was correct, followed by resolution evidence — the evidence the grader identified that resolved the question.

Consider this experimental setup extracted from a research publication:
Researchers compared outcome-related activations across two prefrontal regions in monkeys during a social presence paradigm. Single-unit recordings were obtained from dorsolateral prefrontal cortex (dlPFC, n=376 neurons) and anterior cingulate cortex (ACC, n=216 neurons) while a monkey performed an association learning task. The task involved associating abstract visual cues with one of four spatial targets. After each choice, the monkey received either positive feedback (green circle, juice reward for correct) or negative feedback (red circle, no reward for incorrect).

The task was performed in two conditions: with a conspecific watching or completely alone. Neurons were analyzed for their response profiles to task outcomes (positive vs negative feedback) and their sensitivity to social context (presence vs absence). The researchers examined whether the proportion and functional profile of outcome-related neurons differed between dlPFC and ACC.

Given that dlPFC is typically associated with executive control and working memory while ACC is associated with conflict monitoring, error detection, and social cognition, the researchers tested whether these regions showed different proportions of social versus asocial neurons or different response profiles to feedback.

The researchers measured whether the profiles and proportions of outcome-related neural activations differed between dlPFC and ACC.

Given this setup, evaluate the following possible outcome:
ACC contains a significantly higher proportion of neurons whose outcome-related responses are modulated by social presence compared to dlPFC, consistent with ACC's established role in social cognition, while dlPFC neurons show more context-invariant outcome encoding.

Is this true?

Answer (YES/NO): NO